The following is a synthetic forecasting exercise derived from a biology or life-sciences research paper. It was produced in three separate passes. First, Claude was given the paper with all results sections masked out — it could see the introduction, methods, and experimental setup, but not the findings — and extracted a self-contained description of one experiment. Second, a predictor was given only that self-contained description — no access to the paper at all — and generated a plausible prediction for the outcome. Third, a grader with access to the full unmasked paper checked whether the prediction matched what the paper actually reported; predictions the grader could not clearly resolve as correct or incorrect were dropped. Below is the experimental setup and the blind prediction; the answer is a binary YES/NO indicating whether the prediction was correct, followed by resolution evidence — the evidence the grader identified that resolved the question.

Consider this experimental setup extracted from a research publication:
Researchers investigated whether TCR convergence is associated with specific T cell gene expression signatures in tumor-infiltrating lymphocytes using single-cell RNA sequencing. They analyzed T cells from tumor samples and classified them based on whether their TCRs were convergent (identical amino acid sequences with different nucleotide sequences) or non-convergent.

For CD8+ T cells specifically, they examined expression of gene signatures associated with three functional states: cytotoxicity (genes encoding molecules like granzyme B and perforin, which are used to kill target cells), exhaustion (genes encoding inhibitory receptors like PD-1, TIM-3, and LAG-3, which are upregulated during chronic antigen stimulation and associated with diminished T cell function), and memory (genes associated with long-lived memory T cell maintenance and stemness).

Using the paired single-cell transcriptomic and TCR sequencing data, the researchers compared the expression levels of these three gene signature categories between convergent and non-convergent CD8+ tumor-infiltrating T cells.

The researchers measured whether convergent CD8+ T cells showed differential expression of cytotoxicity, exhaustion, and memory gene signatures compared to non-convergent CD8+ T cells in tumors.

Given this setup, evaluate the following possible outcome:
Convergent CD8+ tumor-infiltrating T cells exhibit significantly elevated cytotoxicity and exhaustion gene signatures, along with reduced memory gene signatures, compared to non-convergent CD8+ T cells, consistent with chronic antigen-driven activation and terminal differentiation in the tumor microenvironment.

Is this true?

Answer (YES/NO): NO